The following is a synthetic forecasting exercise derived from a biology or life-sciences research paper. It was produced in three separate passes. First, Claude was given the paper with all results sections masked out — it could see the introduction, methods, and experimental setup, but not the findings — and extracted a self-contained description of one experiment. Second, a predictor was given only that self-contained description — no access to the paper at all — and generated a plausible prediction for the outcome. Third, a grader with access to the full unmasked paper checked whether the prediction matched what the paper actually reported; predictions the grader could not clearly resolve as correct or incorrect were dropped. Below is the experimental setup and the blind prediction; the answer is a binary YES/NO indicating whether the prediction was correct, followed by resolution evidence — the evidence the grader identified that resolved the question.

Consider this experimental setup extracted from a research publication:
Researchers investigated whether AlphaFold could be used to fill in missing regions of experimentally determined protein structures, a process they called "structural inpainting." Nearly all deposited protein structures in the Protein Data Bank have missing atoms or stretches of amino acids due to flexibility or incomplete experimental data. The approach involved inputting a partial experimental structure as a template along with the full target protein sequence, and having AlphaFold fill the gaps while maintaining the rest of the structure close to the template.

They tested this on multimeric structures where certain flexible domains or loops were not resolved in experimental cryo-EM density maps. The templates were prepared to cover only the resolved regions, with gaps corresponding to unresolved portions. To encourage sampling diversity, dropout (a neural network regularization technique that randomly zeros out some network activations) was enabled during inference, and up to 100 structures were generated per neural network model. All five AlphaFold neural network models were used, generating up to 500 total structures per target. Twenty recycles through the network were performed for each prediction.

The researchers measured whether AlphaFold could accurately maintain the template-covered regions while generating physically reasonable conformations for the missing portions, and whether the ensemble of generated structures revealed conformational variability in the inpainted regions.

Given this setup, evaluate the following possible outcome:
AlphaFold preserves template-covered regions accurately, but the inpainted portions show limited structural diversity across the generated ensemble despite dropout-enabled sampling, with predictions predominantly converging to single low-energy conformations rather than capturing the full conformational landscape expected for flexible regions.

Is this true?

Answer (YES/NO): NO